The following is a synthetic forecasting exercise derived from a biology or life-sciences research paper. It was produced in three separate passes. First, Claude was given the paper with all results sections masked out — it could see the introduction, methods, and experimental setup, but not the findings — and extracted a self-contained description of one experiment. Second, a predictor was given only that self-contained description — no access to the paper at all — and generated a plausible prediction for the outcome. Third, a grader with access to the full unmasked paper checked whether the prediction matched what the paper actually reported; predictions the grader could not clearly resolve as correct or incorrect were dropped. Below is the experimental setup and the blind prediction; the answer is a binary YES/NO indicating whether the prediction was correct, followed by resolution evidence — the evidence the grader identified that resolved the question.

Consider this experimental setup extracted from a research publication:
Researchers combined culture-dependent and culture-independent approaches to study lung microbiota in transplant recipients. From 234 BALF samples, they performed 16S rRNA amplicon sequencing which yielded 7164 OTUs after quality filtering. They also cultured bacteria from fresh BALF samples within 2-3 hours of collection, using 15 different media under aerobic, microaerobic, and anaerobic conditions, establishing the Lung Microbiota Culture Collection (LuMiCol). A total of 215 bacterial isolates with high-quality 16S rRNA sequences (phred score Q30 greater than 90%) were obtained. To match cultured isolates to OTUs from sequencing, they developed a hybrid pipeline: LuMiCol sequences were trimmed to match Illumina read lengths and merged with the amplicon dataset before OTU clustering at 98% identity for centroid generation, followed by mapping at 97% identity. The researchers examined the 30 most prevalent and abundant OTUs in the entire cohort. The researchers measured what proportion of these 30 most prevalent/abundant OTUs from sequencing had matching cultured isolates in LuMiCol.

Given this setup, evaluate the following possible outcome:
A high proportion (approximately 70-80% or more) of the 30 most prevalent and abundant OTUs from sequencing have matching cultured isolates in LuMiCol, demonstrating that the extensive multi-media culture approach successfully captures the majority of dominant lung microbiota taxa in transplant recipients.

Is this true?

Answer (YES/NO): NO